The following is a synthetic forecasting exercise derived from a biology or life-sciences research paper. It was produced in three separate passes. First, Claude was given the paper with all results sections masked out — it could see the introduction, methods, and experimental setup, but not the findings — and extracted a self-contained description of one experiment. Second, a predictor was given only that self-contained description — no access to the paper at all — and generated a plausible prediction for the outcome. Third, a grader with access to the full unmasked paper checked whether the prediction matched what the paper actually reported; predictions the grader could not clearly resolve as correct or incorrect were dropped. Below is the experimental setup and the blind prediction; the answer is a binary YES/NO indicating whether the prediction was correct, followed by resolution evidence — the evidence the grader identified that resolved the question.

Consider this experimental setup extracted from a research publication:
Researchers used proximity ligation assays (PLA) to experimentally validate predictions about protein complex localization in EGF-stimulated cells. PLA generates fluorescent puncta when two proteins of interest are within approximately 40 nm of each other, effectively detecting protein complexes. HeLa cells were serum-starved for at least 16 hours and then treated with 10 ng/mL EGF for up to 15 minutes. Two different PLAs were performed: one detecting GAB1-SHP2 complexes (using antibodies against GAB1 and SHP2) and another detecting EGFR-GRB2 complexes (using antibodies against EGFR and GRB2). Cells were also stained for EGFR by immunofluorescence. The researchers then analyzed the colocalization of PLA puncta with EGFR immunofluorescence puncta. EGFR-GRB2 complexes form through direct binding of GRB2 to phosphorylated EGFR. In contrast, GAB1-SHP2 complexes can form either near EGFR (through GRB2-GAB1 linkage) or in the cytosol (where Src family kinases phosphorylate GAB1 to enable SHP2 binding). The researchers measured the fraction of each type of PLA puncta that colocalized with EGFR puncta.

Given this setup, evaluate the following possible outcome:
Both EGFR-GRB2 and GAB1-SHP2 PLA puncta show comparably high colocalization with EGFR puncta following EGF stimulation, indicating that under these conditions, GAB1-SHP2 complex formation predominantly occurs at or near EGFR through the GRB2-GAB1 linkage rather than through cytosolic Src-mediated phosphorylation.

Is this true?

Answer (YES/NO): NO